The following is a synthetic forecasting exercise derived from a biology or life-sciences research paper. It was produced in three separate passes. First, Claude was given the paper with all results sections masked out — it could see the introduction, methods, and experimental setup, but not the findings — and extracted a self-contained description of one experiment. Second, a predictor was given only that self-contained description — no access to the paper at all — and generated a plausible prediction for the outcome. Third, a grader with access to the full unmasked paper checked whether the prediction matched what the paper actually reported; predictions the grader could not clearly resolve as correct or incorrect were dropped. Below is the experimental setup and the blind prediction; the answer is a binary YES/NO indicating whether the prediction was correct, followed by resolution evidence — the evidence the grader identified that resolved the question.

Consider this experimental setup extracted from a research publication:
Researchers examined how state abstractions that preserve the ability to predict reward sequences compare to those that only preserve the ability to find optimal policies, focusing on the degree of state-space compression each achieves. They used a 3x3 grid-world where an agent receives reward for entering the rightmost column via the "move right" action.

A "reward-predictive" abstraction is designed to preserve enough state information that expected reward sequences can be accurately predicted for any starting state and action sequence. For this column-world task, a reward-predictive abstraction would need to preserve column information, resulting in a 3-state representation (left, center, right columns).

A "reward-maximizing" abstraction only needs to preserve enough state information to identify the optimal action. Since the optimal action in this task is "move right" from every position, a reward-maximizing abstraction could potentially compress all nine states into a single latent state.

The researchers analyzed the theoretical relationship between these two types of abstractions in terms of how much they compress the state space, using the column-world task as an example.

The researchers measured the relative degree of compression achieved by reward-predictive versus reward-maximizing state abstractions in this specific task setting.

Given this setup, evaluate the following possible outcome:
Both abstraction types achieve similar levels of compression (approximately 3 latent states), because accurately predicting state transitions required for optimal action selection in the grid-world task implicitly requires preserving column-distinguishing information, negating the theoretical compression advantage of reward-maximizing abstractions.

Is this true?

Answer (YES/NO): NO